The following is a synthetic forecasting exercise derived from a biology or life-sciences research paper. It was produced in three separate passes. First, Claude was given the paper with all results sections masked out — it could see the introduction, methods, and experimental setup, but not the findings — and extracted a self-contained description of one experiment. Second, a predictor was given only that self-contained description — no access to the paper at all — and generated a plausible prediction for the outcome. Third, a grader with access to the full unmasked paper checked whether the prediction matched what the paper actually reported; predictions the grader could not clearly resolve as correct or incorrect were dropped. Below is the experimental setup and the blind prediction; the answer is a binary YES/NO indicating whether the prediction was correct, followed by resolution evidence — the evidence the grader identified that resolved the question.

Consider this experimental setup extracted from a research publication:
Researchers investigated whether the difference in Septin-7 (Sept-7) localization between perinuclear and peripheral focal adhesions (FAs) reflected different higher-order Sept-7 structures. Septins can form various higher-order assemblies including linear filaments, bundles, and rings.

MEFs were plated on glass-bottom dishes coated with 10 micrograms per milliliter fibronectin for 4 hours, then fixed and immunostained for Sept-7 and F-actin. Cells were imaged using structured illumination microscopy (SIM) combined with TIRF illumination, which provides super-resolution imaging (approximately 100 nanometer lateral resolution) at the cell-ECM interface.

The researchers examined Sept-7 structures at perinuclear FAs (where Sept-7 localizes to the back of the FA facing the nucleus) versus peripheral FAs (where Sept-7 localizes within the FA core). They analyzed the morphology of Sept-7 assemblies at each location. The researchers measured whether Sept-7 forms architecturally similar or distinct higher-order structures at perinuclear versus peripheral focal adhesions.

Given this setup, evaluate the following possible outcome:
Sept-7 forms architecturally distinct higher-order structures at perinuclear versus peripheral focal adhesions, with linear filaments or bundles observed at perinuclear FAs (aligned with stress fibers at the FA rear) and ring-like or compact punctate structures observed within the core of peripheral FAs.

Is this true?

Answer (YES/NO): NO